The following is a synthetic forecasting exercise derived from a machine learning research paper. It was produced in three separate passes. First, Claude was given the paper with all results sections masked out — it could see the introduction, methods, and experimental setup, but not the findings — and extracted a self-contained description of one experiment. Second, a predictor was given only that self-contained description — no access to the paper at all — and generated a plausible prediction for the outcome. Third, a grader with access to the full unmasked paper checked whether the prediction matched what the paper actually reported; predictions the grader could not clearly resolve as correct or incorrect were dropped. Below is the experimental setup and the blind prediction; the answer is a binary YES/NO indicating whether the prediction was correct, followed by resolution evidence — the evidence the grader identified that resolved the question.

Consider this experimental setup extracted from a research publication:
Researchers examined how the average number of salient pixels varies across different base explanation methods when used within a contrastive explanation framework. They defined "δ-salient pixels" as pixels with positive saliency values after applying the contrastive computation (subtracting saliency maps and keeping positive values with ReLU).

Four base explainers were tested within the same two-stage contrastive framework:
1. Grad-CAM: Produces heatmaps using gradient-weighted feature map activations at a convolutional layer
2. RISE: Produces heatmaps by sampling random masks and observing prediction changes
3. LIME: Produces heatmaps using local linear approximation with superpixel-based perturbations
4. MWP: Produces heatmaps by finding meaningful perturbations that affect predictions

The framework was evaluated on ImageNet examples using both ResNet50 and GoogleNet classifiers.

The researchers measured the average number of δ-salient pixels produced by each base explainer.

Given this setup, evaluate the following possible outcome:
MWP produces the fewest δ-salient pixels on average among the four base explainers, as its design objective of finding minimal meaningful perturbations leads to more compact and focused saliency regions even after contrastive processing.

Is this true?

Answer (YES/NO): NO